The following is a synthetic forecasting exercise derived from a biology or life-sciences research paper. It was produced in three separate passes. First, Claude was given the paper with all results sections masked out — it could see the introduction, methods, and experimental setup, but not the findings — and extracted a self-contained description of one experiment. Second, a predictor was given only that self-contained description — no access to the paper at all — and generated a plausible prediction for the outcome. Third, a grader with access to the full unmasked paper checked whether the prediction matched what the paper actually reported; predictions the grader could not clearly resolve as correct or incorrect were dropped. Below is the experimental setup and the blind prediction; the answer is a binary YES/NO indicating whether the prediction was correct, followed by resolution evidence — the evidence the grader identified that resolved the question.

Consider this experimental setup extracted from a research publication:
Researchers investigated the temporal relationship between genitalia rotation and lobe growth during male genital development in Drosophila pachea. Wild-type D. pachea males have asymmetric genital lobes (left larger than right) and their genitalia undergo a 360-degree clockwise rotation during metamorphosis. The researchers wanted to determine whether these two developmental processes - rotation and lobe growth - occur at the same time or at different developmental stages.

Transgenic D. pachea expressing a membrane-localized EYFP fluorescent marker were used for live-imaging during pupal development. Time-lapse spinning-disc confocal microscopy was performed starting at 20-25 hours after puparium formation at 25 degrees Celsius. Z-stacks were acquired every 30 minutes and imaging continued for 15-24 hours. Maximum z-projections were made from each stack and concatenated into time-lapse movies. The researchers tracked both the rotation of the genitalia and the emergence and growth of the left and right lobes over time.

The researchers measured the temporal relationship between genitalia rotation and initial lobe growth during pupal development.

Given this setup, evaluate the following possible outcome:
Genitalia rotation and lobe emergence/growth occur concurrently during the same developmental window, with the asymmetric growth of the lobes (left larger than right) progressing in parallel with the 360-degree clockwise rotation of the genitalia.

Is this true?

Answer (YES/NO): YES